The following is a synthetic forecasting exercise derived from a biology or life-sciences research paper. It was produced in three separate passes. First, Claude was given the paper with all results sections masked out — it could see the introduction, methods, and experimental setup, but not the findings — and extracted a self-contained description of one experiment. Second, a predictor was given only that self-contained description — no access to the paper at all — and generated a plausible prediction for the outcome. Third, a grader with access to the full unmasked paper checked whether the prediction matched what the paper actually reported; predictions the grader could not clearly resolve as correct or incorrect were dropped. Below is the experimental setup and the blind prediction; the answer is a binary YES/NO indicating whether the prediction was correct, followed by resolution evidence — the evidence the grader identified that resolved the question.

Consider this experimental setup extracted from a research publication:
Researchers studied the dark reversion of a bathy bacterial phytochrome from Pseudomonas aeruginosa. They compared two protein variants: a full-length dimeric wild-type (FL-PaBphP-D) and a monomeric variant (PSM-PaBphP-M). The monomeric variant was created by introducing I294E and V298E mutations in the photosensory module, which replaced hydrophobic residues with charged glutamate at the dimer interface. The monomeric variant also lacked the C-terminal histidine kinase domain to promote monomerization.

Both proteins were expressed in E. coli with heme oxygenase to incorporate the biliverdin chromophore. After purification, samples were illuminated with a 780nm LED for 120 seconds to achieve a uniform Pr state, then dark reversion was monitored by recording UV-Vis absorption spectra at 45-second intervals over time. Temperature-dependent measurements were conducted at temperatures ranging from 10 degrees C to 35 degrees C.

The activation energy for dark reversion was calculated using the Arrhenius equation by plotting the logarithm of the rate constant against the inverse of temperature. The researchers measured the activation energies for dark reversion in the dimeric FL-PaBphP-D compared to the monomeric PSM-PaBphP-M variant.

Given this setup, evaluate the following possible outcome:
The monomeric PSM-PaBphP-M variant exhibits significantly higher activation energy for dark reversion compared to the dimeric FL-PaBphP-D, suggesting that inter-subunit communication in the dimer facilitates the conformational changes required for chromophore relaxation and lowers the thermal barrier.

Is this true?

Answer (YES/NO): YES